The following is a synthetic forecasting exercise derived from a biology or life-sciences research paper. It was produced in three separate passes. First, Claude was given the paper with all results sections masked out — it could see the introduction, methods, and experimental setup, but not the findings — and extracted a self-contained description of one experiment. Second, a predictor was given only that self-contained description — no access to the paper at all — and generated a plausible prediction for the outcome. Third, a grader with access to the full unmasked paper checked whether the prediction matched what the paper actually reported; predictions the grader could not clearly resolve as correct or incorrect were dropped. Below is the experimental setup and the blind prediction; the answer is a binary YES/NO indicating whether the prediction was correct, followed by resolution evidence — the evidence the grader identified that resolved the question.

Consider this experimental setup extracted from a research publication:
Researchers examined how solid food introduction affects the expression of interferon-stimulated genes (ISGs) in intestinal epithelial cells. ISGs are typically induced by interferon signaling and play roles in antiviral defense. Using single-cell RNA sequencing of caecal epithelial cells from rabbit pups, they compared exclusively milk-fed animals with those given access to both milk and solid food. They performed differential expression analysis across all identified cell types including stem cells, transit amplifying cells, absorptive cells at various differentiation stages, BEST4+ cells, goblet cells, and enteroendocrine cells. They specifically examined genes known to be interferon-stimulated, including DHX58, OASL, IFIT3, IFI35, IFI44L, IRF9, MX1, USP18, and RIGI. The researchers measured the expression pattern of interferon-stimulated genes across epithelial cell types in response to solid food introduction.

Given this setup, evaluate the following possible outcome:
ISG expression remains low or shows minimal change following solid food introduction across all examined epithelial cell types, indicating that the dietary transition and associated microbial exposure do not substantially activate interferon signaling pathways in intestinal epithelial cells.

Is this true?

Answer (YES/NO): NO